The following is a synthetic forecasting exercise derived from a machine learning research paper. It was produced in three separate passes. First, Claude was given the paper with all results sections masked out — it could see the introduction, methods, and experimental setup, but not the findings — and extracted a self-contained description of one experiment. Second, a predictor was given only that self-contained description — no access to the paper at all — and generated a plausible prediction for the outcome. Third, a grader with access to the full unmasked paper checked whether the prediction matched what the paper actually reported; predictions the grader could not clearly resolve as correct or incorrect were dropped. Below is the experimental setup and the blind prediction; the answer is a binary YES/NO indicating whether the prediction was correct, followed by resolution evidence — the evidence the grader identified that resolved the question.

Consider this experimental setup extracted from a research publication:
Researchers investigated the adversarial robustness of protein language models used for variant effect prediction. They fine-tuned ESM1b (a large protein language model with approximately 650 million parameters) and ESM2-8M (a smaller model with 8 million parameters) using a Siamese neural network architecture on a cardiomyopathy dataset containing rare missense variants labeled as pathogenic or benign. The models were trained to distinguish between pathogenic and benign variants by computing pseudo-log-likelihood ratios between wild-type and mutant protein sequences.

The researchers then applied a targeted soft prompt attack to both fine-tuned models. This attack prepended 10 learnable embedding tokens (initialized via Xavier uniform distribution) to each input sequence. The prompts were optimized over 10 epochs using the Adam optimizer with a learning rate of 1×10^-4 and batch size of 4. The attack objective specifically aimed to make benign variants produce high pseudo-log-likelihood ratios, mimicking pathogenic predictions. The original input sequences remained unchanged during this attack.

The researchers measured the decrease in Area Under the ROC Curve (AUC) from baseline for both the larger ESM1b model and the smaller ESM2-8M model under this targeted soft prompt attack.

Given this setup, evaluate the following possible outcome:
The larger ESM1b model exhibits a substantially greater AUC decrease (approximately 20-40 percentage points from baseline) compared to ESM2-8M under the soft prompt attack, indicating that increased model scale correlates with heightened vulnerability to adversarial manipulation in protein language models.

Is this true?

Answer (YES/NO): NO